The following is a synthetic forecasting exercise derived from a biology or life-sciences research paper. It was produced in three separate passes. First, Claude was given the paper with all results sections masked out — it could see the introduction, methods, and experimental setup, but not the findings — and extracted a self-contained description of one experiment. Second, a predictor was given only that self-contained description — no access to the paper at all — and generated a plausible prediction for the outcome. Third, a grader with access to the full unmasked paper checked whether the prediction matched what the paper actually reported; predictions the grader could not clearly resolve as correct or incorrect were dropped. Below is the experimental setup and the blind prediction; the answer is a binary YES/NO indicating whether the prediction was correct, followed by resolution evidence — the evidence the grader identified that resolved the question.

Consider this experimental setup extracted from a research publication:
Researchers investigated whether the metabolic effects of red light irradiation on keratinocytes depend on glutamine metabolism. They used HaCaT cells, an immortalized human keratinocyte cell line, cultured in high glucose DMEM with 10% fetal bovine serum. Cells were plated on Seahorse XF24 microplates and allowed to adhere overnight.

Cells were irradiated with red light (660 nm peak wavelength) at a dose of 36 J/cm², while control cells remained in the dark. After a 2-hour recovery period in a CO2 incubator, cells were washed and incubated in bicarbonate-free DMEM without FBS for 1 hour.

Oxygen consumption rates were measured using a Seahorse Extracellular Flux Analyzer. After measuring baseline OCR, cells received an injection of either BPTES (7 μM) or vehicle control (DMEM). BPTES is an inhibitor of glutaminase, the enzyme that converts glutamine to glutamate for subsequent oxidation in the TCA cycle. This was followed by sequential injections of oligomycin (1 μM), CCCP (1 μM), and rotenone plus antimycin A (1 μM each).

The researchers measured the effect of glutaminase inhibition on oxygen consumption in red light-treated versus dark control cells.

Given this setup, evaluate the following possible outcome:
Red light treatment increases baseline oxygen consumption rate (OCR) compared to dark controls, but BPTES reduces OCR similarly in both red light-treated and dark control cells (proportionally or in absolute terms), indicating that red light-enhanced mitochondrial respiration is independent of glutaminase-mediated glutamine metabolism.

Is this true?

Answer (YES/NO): YES